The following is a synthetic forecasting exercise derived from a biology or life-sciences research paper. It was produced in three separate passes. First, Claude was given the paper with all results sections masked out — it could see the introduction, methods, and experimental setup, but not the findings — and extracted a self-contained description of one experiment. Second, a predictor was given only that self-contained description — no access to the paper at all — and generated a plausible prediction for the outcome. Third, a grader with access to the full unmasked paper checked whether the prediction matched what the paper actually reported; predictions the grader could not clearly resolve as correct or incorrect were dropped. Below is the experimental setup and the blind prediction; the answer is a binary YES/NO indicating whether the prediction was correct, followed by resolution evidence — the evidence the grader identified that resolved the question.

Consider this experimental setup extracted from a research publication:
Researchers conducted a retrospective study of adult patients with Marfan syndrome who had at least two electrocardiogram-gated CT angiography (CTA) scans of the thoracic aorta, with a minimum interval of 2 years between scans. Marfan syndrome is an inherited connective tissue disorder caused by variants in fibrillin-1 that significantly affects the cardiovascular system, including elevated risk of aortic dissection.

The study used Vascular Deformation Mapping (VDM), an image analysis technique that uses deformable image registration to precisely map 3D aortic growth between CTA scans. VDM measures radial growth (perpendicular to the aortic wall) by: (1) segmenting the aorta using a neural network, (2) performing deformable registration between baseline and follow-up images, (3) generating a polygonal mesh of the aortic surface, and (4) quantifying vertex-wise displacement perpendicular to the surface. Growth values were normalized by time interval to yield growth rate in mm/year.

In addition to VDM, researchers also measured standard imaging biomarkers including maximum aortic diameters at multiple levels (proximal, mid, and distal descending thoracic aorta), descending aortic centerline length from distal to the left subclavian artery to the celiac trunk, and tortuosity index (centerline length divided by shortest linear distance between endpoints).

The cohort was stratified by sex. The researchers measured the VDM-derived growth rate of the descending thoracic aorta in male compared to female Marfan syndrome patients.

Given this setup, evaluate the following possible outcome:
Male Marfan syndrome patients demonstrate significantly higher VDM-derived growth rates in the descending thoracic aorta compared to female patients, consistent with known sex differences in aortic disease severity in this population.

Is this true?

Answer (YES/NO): NO